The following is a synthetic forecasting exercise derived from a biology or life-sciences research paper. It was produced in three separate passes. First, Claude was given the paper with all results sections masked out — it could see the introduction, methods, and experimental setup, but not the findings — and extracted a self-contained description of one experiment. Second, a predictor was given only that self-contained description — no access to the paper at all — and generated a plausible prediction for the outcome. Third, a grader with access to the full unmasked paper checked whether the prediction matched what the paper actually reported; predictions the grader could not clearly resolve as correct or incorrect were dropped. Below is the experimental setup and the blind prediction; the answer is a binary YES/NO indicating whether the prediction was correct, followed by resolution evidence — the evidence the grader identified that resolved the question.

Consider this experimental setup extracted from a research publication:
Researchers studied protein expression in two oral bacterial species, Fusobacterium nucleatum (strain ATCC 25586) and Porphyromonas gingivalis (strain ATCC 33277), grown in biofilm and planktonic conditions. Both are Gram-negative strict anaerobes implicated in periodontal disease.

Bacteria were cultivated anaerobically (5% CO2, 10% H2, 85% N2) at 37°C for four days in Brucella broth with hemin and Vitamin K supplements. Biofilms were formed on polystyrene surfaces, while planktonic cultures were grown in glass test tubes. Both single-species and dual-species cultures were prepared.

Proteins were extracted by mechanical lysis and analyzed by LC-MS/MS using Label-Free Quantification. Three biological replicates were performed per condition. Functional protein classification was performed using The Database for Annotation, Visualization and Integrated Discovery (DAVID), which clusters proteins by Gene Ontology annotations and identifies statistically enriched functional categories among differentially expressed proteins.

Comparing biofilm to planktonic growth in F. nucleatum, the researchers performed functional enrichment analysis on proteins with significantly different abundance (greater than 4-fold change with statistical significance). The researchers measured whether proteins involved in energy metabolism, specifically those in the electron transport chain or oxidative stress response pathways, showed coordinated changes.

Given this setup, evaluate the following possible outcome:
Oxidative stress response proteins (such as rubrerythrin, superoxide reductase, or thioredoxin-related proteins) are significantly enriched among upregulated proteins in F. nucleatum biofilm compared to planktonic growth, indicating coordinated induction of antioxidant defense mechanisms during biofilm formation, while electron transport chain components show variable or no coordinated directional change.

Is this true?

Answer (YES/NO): NO